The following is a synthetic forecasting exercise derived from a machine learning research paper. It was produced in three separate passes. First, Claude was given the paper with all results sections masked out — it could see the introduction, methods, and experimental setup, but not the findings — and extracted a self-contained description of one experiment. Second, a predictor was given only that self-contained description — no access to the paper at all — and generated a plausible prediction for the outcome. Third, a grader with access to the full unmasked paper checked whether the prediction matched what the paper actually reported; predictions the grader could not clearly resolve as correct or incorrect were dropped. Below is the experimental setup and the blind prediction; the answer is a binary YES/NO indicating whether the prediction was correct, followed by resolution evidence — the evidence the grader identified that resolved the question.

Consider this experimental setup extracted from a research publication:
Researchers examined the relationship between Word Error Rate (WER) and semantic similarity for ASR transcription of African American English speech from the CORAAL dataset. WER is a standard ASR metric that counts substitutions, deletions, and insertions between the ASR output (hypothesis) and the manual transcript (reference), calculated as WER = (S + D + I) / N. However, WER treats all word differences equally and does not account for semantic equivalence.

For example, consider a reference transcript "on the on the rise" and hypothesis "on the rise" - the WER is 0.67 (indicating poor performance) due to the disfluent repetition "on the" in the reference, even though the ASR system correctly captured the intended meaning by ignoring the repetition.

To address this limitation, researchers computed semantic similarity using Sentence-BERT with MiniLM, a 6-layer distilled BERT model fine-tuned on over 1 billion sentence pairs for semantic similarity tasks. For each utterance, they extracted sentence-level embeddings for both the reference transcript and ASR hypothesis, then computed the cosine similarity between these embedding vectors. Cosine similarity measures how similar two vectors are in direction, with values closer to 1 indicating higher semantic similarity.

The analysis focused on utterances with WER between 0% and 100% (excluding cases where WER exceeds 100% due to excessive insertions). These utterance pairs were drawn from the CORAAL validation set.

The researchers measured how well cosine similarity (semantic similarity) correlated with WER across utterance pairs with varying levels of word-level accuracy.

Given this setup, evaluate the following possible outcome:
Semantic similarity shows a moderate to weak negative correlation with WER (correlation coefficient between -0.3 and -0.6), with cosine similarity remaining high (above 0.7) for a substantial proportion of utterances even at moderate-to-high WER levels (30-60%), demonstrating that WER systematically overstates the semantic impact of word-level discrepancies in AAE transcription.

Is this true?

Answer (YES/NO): NO